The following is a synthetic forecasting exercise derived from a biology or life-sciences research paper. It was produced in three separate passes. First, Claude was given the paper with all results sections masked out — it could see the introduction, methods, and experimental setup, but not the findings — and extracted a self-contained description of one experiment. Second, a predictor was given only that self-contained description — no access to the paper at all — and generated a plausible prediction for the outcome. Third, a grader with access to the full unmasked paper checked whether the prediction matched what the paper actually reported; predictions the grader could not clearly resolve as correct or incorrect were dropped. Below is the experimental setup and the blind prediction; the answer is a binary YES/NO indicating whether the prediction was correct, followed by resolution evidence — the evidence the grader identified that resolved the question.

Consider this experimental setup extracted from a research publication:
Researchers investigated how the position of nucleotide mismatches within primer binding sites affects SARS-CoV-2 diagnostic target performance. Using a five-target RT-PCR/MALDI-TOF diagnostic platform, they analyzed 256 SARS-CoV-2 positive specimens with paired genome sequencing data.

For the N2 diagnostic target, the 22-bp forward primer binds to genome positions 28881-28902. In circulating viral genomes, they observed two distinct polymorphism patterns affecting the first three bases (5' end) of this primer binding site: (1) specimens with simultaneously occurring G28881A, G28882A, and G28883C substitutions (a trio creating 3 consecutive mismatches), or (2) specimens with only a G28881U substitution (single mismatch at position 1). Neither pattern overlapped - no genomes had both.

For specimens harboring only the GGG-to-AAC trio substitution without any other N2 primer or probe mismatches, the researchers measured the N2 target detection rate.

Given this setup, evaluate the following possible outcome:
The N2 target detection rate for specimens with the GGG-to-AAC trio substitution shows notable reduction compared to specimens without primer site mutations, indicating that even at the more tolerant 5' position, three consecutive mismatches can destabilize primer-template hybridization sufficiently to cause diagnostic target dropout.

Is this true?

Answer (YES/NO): NO